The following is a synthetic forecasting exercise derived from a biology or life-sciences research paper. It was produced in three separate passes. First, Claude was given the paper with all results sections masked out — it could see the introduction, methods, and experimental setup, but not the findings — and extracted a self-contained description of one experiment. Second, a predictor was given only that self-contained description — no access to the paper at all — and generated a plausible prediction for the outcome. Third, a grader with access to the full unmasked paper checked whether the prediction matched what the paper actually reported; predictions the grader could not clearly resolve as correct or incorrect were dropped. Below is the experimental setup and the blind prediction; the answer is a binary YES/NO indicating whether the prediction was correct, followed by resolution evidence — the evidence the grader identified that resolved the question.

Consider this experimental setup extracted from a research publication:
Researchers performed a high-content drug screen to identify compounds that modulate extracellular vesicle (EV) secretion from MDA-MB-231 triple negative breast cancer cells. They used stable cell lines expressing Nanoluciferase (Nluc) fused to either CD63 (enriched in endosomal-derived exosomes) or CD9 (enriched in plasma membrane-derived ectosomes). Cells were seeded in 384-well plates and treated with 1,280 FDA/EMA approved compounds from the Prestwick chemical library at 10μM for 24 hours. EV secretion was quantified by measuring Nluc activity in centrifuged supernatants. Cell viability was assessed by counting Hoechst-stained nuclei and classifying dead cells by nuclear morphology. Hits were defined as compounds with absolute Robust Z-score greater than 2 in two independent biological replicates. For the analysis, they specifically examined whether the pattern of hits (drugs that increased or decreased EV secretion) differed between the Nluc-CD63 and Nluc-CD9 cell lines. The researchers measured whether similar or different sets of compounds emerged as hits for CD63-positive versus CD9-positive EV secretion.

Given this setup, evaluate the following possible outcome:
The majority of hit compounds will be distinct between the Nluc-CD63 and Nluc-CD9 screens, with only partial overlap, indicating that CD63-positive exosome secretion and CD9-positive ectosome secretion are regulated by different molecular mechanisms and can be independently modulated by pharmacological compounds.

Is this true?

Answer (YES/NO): YES